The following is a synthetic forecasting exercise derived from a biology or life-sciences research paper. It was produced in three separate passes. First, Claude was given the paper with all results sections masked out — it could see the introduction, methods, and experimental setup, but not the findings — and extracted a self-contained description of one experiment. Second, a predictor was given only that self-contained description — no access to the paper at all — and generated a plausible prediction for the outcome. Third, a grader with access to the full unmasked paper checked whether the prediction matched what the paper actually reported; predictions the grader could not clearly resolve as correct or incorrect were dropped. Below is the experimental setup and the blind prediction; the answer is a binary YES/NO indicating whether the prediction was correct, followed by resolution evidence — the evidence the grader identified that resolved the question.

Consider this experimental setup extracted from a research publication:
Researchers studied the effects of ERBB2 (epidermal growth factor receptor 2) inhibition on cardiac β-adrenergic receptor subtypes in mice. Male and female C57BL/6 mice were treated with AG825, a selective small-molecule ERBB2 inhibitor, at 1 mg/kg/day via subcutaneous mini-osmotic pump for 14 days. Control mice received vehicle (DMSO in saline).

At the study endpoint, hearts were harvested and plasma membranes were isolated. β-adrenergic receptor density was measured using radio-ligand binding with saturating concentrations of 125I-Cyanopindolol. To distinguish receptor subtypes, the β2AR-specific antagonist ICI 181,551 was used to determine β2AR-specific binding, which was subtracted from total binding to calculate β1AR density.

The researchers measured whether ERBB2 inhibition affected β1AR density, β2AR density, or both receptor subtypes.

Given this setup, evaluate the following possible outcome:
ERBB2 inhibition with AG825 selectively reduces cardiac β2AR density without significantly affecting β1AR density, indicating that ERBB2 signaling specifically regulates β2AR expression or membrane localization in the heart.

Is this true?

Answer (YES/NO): NO